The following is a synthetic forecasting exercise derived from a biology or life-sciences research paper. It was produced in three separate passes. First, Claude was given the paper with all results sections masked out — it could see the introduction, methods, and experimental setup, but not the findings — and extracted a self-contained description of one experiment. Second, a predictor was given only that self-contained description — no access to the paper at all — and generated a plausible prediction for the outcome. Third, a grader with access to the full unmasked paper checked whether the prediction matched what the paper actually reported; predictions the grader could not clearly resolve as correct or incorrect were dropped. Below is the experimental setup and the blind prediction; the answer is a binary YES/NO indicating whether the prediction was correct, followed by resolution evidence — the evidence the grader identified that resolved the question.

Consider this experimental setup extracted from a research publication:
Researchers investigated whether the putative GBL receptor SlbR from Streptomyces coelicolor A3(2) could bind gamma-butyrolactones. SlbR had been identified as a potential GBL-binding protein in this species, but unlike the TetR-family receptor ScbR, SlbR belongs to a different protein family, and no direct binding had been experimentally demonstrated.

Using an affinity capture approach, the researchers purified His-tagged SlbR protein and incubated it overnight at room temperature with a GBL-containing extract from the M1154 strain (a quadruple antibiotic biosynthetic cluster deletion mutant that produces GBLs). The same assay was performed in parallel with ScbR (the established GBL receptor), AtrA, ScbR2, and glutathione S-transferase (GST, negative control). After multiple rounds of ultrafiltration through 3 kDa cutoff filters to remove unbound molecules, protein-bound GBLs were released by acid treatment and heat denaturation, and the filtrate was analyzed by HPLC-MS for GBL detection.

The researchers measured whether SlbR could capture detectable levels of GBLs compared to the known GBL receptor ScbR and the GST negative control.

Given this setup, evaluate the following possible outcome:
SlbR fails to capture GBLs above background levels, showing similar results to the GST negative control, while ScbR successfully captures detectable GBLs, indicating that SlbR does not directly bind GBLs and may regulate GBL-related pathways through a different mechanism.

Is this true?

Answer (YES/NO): NO